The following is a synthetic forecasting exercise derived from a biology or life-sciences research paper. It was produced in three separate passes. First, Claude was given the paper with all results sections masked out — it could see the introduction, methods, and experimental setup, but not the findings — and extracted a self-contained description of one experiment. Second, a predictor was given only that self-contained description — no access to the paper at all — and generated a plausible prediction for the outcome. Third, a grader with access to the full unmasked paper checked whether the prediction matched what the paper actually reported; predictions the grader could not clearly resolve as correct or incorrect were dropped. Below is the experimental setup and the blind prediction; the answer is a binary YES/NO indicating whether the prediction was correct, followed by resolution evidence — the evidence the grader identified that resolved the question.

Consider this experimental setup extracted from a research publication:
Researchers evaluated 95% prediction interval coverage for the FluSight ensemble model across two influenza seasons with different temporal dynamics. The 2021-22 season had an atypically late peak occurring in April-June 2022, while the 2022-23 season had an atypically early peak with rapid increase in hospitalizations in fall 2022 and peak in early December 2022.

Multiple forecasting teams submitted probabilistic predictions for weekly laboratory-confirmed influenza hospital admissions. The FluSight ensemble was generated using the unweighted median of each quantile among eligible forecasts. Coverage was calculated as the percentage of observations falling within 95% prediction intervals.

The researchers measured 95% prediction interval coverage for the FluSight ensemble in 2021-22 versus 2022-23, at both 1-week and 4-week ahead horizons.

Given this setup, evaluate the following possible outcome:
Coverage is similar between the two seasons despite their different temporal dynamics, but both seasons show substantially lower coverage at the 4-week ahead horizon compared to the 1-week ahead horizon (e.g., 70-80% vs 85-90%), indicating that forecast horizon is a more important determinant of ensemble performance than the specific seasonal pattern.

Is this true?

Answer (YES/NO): NO